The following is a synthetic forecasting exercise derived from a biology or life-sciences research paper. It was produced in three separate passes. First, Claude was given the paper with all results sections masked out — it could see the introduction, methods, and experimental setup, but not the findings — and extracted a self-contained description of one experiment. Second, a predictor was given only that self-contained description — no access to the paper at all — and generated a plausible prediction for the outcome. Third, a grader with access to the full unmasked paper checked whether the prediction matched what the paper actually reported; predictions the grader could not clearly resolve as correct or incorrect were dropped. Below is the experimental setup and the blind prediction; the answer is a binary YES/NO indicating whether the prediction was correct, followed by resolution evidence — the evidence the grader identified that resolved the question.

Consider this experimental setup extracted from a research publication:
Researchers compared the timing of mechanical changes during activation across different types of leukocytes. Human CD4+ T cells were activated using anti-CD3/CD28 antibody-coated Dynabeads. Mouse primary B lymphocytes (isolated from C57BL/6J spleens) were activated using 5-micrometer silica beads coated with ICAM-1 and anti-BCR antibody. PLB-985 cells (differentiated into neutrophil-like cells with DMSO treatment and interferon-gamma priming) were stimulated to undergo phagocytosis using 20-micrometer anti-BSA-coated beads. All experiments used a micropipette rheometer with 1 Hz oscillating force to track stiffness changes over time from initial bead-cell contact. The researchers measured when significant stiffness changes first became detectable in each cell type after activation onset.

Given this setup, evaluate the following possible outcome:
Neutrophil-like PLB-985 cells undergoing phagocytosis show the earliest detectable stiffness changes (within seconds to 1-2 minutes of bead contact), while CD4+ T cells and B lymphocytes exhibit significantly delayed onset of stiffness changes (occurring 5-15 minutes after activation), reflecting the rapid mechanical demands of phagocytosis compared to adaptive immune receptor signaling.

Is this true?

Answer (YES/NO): NO